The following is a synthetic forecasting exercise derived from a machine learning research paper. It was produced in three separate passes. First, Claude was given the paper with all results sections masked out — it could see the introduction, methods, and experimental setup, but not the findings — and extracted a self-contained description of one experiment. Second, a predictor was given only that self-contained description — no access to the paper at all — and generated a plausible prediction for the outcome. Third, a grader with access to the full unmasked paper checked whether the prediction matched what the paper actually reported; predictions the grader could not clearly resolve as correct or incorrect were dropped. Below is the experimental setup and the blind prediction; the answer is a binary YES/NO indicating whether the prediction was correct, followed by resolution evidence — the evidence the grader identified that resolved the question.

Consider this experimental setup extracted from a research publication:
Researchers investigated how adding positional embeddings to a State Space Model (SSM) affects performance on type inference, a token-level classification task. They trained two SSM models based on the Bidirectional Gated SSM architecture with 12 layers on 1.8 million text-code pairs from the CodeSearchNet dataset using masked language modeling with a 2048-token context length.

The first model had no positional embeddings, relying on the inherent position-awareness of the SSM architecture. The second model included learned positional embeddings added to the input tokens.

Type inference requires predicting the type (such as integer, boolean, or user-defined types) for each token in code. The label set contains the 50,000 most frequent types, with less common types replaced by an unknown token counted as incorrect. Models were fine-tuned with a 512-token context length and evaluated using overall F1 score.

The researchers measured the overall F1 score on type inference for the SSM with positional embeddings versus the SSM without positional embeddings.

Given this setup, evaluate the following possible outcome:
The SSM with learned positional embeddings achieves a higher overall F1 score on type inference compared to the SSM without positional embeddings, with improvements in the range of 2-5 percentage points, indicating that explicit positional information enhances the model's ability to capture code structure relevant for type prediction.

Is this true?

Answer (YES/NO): NO